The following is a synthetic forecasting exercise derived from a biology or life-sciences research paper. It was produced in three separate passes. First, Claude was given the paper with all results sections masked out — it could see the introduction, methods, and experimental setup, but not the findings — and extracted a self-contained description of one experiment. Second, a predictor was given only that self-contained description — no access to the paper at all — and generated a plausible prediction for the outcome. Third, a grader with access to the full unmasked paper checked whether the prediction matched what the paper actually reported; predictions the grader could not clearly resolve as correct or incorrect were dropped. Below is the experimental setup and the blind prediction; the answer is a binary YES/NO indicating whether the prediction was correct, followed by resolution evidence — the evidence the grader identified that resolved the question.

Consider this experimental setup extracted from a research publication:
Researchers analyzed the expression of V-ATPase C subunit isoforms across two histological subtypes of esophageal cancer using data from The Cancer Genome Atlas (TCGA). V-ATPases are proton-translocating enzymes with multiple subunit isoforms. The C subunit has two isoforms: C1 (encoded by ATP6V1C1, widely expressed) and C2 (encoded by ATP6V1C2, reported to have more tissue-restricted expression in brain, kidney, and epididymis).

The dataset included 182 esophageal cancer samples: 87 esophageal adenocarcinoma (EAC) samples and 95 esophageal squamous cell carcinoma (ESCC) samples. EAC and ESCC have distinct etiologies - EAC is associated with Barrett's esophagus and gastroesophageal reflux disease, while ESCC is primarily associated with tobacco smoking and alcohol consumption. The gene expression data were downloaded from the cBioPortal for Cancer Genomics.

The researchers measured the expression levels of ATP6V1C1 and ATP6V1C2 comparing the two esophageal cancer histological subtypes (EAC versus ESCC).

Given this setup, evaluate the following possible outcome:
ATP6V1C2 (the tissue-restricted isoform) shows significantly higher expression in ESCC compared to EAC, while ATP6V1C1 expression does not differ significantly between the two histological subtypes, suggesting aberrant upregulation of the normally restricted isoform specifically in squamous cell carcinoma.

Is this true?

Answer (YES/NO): NO